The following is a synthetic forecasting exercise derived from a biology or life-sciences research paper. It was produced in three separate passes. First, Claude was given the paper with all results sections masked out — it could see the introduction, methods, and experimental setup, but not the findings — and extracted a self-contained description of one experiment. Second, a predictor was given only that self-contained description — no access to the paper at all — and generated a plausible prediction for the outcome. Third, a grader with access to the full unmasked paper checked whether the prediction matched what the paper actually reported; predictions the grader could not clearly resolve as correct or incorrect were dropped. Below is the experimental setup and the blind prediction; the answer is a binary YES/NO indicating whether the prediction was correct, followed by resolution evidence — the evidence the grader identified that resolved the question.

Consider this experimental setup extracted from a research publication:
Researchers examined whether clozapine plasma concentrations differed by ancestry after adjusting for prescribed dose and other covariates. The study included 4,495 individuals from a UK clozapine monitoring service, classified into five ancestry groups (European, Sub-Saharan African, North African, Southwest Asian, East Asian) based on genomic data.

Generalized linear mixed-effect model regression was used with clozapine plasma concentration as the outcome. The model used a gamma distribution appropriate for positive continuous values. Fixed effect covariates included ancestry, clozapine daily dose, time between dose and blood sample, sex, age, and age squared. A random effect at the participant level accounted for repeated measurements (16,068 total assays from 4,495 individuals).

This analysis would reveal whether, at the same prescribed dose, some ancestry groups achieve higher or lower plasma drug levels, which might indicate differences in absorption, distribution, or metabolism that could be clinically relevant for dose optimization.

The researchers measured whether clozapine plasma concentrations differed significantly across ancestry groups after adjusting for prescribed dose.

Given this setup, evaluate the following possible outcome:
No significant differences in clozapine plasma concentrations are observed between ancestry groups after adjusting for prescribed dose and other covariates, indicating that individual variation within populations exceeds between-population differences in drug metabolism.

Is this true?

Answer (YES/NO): NO